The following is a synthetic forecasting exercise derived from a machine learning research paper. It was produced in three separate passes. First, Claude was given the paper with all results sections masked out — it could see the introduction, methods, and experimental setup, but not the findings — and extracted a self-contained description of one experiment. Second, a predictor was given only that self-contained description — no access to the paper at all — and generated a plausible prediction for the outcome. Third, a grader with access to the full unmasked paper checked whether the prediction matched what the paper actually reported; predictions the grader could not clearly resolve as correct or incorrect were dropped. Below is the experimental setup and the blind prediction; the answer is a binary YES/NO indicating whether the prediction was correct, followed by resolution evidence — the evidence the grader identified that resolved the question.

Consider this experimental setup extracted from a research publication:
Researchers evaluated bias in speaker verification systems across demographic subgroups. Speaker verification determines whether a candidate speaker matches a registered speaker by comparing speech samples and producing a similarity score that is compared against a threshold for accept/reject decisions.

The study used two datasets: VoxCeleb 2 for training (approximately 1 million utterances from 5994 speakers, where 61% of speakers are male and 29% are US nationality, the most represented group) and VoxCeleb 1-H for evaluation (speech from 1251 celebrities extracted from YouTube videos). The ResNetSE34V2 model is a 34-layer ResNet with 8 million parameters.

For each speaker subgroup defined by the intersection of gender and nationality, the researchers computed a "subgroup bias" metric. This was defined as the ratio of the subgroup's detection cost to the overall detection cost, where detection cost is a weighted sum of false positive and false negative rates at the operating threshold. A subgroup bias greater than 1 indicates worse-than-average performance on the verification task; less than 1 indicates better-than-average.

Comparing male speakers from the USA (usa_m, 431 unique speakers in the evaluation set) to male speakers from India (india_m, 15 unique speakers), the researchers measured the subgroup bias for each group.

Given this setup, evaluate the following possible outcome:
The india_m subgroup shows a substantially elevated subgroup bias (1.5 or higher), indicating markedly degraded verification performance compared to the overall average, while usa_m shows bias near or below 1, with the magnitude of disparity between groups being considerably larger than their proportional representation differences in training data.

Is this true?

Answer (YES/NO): NO